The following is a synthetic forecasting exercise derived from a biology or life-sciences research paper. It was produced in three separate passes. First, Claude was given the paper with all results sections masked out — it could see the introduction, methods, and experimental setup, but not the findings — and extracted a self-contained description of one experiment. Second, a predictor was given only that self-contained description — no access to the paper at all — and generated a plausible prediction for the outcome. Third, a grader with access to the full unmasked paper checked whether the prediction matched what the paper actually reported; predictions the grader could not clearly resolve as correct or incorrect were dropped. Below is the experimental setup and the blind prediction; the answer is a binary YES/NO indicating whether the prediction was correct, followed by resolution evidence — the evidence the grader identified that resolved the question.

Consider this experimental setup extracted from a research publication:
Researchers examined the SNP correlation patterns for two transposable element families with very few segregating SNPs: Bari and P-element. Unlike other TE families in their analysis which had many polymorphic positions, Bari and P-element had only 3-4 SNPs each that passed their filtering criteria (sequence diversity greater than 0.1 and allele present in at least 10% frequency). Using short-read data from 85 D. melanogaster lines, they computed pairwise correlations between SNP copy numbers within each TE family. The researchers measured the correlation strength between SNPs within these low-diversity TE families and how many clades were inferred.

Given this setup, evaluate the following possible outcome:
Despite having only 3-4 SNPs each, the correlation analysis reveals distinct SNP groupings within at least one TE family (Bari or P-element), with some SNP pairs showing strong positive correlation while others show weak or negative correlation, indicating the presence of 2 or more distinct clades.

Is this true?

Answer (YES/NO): NO